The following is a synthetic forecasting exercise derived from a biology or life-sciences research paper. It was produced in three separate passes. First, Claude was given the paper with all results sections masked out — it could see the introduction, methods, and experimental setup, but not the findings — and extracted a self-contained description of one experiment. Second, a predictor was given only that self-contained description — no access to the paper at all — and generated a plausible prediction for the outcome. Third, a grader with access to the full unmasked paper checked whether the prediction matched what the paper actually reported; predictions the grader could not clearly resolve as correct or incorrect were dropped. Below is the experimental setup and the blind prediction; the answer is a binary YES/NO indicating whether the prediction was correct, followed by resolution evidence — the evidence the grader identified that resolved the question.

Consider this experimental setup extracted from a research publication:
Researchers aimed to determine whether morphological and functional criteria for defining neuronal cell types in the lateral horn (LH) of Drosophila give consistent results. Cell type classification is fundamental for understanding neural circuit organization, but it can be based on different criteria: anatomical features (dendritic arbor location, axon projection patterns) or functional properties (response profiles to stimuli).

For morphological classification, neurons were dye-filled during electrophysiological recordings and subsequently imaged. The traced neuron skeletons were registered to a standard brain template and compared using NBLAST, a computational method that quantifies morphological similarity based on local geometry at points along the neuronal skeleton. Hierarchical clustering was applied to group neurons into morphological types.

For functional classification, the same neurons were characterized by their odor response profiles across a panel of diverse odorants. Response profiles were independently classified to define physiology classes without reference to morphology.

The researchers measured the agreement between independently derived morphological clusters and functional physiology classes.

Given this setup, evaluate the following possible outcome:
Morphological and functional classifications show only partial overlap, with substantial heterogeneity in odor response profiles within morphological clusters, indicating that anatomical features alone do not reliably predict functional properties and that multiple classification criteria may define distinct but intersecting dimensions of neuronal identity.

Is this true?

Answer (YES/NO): NO